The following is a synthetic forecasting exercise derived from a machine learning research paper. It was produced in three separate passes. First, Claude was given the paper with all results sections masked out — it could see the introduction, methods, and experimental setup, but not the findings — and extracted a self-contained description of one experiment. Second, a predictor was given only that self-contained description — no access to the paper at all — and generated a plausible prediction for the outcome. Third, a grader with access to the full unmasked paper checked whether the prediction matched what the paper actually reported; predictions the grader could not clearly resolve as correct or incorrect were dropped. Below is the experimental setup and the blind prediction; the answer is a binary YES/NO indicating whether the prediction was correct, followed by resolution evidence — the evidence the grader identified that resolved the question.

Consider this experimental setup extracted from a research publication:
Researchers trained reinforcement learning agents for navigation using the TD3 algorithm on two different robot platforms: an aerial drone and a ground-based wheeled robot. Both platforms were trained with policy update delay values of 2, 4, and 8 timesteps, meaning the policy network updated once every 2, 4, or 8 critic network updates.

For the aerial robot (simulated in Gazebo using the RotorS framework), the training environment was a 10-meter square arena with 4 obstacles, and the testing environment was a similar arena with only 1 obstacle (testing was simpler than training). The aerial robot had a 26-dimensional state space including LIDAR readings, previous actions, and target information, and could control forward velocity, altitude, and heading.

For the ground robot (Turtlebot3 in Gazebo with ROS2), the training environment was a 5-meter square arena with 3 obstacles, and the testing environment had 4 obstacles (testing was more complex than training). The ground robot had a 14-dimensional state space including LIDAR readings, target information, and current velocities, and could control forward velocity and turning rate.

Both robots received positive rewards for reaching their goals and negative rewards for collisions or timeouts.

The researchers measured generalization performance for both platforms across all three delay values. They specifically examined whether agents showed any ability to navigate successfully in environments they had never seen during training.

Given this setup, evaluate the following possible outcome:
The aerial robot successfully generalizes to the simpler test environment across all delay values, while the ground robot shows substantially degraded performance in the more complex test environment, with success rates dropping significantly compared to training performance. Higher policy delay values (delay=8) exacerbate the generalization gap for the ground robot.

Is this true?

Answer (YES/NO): NO